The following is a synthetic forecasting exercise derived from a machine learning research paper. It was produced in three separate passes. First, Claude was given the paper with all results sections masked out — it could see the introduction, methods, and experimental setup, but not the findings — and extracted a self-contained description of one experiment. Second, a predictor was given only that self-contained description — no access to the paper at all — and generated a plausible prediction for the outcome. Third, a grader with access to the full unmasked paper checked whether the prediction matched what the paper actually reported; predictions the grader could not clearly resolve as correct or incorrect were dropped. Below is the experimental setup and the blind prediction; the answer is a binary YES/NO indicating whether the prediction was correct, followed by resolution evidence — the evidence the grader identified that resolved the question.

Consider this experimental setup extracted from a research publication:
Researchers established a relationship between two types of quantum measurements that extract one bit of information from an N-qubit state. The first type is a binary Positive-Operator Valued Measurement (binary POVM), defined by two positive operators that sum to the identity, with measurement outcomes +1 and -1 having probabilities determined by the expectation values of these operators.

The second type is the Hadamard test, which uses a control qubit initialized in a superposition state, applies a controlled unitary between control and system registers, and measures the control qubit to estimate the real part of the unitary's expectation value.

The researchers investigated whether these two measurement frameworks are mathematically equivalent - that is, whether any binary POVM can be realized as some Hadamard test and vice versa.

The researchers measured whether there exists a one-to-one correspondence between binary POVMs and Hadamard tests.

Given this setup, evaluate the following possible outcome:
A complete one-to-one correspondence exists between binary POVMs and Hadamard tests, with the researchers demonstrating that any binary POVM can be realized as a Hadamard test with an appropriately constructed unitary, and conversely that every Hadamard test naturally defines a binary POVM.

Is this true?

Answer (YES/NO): YES